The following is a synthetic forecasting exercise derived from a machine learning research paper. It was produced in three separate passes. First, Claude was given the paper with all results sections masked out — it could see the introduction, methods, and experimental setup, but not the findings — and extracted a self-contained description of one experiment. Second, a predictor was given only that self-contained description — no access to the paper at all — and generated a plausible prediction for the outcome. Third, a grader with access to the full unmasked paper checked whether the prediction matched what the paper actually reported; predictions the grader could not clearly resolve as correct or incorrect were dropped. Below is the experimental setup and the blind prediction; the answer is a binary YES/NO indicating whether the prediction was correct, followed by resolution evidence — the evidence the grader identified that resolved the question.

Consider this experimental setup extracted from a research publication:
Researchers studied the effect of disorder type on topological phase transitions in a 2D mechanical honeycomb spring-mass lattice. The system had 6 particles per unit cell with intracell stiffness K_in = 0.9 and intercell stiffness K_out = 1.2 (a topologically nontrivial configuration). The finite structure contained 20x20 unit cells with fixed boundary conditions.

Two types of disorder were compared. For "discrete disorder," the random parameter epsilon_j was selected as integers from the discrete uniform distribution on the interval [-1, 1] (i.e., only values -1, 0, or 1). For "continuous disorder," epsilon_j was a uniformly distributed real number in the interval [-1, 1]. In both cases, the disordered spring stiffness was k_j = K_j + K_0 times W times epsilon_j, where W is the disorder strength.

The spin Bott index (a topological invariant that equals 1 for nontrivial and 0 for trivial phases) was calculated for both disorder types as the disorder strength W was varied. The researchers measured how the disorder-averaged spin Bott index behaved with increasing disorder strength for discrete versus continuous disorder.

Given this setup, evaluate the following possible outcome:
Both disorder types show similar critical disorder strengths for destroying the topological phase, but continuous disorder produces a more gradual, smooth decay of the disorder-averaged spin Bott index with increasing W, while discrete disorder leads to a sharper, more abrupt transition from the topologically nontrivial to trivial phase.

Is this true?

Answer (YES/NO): NO